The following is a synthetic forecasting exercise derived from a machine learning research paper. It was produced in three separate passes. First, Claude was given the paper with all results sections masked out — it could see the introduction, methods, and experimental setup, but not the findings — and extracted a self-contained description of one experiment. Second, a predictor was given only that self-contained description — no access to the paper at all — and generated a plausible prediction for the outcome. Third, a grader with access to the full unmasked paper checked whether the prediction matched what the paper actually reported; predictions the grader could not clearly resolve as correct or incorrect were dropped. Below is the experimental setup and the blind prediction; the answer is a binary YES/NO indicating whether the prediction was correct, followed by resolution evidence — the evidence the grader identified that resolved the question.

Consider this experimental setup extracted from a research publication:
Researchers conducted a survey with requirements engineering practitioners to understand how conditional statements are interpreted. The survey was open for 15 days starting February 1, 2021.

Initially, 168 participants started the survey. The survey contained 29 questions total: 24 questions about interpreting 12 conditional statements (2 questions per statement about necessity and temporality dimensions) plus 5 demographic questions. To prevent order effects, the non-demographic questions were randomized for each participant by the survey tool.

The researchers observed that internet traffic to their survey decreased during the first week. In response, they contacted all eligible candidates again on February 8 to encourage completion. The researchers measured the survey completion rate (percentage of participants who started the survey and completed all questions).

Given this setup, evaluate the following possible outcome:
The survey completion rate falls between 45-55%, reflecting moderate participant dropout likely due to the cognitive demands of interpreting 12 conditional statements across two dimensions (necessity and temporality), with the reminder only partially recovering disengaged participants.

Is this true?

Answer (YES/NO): NO